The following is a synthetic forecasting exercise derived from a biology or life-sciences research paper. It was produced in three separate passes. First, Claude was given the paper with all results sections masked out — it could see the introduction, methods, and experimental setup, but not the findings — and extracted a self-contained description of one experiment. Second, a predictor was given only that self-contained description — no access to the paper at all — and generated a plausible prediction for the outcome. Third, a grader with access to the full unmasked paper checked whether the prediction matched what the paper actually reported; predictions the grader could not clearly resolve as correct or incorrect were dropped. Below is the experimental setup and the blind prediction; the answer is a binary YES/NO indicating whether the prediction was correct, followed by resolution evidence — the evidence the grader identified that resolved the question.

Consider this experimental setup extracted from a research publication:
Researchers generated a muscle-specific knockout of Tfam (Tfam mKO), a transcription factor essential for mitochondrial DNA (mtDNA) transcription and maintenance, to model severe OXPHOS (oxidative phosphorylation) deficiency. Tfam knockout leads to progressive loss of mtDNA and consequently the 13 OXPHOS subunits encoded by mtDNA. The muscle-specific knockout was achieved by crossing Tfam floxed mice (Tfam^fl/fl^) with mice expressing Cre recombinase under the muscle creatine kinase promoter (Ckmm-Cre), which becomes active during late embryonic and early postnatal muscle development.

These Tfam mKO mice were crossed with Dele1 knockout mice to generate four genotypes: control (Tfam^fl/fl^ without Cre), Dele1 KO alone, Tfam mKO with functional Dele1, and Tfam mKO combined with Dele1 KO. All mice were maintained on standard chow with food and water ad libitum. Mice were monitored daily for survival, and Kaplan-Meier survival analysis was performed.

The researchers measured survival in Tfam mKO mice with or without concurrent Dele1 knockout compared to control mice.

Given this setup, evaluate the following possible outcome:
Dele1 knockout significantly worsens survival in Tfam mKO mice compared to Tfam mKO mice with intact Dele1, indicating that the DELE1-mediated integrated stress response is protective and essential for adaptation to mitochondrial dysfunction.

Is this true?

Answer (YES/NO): YES